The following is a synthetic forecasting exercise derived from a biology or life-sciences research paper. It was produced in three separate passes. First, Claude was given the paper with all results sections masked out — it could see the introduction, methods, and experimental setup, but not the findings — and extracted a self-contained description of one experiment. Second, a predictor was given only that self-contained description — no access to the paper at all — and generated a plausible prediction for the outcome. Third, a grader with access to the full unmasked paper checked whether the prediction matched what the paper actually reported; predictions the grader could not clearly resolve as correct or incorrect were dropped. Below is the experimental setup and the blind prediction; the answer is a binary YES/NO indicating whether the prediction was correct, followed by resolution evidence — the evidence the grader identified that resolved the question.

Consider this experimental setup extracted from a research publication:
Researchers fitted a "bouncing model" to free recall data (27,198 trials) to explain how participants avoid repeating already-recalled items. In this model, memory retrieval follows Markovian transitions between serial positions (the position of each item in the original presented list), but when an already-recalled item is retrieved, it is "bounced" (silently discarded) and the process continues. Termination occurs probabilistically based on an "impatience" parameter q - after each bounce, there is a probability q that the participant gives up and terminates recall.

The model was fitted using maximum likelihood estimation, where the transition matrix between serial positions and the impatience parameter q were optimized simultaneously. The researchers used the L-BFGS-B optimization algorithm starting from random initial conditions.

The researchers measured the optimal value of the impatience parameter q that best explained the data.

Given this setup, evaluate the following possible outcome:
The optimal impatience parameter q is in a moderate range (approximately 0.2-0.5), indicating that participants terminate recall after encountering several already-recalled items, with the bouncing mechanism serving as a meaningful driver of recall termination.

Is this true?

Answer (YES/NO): NO